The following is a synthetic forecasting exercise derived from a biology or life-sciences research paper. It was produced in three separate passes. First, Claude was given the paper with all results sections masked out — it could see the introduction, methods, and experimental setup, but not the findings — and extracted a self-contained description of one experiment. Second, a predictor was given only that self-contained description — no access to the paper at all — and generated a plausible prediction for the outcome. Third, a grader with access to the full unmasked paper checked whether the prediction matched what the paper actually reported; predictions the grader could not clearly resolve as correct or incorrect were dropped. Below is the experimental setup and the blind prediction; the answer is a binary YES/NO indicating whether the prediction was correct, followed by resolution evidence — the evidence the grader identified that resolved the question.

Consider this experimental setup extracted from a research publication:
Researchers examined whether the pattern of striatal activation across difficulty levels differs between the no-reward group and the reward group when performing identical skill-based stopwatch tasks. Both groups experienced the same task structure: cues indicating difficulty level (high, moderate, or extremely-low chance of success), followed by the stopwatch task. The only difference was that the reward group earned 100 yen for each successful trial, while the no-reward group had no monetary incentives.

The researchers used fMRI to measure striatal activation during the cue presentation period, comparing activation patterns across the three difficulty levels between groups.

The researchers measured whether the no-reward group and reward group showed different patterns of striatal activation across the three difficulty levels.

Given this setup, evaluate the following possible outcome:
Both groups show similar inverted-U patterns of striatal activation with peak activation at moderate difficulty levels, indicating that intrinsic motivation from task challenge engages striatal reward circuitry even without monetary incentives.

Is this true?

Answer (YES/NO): NO